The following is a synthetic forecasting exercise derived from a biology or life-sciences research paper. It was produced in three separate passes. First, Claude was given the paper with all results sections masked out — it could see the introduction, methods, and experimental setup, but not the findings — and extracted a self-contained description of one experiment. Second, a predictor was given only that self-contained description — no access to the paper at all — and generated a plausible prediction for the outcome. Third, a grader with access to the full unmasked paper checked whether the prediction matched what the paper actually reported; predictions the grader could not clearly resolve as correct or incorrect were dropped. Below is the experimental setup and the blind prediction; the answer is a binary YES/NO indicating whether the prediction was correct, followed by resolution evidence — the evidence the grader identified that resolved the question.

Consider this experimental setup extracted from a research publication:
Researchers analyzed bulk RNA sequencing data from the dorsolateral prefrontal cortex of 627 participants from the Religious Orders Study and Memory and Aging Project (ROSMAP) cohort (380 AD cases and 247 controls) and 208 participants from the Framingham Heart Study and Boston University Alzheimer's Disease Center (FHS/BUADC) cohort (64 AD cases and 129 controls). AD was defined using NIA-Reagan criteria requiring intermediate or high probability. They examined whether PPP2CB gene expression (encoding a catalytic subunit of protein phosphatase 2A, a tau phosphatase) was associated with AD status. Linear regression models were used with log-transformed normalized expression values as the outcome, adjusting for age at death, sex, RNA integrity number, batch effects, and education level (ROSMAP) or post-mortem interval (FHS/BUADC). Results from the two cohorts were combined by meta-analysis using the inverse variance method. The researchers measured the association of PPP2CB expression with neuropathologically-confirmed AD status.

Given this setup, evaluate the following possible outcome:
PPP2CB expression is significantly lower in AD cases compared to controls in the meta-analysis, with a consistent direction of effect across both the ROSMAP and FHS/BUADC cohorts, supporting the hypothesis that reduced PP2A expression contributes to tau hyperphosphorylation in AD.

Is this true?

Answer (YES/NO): NO